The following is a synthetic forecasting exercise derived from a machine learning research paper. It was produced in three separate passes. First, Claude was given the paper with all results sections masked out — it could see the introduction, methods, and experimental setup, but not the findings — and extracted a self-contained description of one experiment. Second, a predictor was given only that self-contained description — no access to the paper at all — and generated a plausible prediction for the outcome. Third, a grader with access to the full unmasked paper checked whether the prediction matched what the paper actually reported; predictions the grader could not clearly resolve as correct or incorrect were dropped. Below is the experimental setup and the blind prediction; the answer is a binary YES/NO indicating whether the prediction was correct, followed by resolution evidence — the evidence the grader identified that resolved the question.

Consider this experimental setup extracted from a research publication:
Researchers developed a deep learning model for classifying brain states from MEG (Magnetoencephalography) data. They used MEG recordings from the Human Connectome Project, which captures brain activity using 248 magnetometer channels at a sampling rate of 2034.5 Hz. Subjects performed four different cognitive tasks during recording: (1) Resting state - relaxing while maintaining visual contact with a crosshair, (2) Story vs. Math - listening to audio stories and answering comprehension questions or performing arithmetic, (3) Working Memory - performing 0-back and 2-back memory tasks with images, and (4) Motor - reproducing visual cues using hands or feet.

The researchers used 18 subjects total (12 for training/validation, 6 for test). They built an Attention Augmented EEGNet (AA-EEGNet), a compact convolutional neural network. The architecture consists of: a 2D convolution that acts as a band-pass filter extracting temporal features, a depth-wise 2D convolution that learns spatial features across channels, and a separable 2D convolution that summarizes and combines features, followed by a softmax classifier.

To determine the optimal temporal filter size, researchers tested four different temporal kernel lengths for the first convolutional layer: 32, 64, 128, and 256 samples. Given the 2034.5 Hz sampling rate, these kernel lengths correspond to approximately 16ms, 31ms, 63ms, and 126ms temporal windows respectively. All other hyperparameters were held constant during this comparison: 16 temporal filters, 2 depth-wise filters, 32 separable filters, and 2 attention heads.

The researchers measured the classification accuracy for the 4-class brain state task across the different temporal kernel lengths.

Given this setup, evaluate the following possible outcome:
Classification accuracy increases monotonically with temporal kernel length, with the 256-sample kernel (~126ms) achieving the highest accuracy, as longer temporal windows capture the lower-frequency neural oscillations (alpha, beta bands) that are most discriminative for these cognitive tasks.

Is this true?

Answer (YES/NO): NO